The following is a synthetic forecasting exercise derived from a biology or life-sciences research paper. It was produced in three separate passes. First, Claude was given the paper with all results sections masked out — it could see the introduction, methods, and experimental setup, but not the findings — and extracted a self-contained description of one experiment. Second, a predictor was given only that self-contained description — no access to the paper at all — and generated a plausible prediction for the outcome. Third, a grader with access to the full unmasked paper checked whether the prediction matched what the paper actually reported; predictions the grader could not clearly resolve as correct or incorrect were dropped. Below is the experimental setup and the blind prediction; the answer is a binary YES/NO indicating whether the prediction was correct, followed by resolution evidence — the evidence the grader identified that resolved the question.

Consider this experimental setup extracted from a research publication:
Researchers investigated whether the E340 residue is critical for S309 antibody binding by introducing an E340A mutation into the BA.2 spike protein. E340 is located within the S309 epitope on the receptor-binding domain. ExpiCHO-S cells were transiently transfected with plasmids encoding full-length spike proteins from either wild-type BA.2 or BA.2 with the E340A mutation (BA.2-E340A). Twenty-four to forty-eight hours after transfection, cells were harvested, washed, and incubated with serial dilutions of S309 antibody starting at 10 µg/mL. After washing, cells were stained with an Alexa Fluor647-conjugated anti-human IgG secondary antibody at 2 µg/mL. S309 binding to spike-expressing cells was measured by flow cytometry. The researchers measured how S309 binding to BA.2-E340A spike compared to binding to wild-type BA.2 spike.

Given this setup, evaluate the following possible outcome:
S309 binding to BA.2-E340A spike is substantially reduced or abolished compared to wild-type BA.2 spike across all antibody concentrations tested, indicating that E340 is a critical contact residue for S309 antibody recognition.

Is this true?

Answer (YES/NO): YES